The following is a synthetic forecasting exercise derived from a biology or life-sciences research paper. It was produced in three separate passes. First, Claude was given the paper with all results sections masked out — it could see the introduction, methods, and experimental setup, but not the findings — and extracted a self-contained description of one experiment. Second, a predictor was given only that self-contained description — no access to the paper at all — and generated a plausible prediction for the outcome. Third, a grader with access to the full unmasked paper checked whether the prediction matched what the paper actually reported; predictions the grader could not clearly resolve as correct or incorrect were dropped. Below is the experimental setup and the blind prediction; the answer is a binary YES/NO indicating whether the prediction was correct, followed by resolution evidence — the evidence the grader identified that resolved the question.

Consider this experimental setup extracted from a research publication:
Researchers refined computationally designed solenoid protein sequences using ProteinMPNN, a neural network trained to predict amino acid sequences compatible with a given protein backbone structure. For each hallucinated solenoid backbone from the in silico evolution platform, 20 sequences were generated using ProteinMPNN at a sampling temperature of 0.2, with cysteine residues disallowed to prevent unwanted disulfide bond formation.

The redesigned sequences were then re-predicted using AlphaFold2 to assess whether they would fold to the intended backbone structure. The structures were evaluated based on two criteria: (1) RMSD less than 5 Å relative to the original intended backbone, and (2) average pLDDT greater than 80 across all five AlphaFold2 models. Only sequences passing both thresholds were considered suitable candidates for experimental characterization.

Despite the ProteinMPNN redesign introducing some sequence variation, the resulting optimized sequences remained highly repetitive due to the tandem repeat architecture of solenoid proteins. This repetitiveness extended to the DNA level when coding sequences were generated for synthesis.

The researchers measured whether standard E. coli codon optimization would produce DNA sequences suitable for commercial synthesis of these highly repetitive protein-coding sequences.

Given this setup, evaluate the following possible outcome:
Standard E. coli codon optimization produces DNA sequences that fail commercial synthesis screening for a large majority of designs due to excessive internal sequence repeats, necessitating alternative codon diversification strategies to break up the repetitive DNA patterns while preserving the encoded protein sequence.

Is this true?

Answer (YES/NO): YES